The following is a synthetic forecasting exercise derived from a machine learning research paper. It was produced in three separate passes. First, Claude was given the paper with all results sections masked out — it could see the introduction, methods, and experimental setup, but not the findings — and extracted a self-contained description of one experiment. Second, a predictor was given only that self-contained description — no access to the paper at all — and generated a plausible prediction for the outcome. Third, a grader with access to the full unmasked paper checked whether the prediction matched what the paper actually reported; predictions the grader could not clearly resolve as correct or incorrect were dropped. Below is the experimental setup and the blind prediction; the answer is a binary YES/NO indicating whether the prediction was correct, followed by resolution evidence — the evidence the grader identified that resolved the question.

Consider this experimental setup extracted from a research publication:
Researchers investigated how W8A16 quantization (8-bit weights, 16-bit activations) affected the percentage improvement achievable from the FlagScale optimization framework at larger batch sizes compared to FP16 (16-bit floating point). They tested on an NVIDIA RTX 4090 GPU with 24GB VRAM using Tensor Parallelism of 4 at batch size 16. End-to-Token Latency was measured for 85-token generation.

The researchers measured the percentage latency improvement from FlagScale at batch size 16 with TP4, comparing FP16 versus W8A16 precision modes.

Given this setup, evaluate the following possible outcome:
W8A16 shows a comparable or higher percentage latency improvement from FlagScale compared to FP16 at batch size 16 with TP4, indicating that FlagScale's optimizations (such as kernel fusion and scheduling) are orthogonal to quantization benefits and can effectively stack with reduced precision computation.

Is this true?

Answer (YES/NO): YES